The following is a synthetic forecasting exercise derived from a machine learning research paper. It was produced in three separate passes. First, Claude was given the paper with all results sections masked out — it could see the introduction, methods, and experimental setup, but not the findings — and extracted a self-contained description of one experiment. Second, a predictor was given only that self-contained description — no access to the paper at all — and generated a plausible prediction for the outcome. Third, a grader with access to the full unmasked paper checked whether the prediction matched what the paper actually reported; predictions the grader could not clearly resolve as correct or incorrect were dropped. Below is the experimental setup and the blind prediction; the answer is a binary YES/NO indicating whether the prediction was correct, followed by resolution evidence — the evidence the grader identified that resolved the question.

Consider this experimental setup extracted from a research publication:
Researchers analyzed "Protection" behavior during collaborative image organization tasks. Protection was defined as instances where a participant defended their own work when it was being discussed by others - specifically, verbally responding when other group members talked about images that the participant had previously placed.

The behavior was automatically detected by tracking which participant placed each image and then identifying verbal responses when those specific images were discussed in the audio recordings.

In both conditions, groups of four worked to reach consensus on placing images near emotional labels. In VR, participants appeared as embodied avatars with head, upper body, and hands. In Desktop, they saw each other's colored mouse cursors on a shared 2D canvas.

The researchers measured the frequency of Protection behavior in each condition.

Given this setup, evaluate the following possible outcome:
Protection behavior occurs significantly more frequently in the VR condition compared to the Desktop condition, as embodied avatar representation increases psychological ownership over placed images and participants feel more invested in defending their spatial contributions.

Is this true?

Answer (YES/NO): NO